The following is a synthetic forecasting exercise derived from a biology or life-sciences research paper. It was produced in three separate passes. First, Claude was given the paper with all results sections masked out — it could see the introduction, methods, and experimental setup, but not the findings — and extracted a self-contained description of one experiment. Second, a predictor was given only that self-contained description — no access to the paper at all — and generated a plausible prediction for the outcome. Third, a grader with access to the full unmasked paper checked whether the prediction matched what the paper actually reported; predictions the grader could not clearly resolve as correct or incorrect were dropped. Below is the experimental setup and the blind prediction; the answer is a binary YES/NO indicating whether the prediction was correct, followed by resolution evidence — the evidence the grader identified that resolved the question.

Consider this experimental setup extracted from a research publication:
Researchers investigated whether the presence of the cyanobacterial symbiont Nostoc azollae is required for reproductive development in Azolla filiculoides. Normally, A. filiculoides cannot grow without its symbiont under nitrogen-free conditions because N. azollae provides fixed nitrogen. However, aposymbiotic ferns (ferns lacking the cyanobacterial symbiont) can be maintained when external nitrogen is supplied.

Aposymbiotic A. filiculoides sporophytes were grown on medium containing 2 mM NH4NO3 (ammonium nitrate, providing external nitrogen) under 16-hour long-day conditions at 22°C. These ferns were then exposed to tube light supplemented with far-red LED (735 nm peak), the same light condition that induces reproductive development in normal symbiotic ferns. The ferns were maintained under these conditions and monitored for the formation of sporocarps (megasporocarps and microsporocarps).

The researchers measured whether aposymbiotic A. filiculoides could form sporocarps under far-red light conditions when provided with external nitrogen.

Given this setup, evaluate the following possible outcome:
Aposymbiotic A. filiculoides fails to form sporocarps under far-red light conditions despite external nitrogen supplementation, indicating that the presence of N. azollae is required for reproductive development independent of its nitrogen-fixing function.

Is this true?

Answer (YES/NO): NO